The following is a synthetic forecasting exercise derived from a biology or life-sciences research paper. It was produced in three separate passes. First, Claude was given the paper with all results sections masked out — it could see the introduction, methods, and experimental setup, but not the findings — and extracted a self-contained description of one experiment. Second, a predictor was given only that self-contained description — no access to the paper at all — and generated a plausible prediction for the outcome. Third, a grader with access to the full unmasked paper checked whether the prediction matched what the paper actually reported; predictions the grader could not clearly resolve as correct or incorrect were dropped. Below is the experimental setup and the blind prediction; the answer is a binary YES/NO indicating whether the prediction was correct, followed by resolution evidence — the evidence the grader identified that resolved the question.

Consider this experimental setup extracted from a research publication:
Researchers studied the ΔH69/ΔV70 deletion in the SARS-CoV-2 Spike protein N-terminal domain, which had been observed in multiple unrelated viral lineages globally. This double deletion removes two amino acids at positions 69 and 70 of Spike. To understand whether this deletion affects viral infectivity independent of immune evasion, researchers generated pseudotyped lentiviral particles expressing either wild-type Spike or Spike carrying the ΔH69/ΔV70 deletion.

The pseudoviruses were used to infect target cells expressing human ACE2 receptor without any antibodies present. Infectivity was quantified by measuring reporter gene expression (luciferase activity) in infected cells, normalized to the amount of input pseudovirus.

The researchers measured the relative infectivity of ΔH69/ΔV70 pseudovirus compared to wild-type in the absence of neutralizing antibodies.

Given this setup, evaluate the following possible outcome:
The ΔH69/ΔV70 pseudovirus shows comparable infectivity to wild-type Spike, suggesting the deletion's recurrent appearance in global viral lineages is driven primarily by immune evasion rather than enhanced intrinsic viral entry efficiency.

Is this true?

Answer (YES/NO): NO